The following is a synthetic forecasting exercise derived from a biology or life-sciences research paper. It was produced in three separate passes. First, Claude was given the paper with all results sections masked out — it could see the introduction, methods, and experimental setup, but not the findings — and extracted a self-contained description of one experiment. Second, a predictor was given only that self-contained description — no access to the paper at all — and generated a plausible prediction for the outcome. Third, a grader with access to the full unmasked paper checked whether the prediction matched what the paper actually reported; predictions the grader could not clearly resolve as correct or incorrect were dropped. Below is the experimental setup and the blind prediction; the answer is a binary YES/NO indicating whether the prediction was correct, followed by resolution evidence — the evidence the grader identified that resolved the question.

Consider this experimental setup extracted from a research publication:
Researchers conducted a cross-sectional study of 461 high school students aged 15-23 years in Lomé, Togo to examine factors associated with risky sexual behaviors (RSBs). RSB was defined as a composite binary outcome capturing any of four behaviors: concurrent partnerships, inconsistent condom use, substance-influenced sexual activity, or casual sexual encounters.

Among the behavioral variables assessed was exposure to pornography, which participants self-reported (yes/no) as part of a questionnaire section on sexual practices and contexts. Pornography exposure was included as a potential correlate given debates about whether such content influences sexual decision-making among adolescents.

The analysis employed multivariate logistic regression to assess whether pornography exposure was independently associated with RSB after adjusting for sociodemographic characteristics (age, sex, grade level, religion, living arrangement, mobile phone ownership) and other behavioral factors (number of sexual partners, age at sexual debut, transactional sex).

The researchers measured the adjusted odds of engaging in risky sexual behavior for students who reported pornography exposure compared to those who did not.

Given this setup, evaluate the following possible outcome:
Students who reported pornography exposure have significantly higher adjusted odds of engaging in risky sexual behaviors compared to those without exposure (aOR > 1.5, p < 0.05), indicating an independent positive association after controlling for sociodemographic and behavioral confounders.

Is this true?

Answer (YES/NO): YES